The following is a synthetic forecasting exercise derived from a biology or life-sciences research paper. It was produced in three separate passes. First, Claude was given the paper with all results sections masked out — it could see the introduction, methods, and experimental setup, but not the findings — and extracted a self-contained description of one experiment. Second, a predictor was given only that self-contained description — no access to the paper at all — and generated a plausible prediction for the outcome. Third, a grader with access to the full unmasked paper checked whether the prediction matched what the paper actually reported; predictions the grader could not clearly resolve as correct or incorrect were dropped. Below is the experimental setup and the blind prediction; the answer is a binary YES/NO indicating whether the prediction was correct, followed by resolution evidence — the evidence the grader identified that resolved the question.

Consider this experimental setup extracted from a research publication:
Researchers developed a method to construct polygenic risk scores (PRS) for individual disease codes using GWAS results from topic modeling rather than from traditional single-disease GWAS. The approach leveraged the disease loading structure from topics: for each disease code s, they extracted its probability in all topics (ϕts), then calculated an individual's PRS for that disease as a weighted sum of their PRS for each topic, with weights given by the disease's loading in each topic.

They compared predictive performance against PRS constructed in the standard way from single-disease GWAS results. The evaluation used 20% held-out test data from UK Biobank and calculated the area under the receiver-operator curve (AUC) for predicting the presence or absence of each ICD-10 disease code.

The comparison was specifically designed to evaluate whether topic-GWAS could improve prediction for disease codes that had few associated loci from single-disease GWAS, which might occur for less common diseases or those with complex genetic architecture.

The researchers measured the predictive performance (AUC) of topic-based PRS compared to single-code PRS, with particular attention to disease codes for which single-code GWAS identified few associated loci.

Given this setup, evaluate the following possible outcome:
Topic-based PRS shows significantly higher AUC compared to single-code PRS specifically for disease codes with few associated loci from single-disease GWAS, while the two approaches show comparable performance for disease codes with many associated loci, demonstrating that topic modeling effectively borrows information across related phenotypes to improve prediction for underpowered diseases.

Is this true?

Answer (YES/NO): NO